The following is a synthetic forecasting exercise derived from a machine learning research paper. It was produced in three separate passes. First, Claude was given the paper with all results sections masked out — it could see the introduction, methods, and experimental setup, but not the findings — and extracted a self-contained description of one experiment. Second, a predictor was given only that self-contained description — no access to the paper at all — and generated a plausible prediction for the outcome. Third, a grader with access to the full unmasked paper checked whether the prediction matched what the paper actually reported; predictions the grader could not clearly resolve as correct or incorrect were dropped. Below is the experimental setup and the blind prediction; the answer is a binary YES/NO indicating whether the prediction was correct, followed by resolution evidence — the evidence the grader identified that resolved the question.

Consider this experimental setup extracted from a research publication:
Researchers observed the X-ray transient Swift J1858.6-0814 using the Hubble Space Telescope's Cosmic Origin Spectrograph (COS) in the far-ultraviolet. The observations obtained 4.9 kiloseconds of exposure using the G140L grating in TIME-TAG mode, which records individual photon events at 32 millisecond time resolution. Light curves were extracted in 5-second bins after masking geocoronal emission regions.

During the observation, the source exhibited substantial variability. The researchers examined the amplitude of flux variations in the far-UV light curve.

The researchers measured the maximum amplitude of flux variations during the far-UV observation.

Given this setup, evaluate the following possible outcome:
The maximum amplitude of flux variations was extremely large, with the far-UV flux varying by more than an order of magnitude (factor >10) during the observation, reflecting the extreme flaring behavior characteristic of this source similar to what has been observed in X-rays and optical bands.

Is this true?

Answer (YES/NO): NO